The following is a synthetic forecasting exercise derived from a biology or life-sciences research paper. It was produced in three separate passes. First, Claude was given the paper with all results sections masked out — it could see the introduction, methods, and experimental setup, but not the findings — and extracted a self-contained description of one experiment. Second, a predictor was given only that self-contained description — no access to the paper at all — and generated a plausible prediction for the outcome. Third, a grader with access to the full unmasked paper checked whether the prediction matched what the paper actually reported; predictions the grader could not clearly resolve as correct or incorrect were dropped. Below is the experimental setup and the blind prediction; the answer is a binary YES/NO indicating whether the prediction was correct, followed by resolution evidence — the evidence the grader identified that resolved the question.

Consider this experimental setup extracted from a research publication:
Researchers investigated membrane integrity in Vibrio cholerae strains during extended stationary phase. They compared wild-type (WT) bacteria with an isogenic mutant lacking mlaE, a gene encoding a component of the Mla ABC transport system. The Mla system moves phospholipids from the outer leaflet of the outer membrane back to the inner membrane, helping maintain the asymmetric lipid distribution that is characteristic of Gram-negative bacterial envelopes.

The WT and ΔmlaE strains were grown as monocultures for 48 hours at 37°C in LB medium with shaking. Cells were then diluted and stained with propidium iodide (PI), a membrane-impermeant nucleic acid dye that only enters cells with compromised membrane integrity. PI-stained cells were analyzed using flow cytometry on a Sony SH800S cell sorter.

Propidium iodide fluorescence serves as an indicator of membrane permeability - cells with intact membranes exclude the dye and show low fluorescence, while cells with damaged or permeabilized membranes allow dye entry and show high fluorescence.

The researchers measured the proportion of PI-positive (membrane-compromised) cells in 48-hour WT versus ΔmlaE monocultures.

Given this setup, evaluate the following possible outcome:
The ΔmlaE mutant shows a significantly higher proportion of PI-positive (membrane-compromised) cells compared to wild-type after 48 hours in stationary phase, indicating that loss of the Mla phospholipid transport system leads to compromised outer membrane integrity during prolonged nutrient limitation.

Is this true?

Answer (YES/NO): NO